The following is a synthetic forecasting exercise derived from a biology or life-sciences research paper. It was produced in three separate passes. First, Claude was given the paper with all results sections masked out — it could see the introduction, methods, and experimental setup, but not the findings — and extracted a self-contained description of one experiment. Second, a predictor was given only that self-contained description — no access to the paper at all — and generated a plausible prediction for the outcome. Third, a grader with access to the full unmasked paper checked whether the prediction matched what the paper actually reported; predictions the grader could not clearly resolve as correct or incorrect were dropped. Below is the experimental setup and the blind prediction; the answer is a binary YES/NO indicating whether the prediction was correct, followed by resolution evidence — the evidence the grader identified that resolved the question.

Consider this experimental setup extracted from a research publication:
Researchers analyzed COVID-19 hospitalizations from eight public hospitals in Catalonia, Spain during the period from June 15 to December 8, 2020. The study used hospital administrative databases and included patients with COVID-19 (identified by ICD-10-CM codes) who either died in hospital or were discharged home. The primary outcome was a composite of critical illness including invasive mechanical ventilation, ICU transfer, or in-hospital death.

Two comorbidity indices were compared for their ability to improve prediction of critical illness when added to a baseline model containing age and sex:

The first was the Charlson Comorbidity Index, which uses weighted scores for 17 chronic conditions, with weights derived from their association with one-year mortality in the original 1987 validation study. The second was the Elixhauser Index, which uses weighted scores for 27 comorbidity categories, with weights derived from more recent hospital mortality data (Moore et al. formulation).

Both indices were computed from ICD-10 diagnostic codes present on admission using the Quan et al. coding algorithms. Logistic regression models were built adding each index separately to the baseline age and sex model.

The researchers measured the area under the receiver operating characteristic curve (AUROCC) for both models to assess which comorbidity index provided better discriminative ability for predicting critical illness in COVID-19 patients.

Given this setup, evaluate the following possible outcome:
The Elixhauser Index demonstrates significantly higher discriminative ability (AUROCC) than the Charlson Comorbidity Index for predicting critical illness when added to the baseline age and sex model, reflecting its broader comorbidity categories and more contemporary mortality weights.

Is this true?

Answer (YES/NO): NO